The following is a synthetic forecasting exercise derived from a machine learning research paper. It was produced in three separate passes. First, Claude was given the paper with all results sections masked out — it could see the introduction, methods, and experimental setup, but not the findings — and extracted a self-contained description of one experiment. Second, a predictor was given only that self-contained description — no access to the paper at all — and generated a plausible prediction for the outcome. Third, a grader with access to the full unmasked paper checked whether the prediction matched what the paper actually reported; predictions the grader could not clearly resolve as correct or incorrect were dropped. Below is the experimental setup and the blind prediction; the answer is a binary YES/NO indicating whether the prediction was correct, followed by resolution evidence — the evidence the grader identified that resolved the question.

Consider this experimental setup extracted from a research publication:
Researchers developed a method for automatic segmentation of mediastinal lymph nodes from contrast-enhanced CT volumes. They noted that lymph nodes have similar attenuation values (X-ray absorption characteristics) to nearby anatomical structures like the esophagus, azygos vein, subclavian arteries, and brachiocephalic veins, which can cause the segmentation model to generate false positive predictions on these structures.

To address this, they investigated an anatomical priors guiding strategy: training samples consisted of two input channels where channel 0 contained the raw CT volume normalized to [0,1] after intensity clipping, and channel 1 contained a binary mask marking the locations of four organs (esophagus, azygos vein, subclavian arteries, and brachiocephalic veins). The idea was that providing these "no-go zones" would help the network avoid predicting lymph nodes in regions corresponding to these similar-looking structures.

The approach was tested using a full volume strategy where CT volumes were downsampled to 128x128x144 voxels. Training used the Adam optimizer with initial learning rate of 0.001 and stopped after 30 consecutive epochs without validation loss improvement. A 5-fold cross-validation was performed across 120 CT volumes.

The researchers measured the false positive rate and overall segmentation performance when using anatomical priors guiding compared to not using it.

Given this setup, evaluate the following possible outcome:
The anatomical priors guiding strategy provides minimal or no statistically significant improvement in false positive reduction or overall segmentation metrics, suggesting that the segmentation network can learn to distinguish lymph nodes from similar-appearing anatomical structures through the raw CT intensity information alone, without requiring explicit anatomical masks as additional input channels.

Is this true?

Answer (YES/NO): NO